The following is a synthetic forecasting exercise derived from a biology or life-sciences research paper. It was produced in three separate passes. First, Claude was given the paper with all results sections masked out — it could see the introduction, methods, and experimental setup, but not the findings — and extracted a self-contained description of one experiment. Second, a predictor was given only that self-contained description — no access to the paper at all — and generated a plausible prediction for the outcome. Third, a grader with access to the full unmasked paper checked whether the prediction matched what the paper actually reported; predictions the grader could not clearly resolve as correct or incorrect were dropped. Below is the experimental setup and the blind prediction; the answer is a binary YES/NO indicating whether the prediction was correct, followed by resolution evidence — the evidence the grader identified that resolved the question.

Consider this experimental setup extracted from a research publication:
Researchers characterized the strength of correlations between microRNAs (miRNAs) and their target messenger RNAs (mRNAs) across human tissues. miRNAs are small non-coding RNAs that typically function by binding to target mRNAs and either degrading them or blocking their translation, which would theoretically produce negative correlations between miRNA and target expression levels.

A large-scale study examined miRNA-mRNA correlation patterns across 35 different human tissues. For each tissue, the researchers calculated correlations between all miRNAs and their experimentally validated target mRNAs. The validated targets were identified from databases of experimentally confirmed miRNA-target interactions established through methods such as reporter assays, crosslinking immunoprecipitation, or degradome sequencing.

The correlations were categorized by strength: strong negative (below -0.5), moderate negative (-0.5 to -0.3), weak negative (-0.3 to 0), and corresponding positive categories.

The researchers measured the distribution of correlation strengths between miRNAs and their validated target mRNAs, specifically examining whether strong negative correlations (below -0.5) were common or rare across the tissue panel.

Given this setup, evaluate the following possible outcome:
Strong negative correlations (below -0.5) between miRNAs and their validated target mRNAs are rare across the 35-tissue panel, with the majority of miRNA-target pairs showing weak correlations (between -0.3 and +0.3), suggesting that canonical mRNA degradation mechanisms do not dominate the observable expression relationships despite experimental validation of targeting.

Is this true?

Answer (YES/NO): YES